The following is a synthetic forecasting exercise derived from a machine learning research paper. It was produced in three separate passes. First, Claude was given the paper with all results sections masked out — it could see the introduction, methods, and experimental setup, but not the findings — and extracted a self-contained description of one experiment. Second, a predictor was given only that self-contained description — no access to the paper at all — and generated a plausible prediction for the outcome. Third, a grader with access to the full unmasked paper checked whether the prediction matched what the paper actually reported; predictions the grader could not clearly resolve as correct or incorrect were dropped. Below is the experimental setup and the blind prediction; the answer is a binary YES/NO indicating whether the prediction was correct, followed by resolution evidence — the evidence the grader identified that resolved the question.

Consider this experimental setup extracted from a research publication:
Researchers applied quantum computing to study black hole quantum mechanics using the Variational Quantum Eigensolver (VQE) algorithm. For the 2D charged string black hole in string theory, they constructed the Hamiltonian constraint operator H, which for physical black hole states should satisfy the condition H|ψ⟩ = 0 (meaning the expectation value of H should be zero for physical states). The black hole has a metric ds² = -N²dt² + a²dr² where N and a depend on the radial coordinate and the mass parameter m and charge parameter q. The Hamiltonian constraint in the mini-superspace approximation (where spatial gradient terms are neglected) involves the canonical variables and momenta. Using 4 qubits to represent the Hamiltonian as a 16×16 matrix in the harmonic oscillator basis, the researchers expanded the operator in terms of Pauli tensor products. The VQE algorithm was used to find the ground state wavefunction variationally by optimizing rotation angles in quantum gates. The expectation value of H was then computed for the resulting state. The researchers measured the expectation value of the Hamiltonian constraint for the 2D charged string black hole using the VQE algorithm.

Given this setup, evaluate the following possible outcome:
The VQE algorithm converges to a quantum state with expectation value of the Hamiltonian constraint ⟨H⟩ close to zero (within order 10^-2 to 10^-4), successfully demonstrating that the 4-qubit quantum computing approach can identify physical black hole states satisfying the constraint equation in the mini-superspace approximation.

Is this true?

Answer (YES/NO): NO